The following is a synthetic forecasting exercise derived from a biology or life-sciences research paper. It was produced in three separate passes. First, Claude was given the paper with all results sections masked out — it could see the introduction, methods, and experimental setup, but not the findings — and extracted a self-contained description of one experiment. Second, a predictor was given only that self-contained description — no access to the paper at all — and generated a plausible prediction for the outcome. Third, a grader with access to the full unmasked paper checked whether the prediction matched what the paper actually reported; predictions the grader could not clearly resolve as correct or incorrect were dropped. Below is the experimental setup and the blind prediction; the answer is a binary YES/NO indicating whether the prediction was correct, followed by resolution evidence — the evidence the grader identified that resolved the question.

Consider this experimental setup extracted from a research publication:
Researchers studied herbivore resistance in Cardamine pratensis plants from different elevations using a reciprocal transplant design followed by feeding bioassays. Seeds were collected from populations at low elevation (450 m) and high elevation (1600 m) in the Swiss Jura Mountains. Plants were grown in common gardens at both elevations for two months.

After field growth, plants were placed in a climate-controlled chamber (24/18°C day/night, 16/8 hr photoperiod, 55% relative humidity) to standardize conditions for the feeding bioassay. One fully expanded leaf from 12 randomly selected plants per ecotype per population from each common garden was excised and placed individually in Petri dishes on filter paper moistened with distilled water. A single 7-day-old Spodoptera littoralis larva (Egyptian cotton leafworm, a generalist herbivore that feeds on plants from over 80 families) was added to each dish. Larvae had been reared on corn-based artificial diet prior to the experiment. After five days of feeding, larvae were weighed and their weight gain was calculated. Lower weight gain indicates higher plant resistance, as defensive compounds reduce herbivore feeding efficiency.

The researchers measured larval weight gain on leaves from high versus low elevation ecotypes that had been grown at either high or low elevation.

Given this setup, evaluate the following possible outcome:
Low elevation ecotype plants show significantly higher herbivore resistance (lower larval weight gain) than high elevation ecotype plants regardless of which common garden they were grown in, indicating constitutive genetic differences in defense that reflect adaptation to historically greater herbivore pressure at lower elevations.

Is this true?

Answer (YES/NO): NO